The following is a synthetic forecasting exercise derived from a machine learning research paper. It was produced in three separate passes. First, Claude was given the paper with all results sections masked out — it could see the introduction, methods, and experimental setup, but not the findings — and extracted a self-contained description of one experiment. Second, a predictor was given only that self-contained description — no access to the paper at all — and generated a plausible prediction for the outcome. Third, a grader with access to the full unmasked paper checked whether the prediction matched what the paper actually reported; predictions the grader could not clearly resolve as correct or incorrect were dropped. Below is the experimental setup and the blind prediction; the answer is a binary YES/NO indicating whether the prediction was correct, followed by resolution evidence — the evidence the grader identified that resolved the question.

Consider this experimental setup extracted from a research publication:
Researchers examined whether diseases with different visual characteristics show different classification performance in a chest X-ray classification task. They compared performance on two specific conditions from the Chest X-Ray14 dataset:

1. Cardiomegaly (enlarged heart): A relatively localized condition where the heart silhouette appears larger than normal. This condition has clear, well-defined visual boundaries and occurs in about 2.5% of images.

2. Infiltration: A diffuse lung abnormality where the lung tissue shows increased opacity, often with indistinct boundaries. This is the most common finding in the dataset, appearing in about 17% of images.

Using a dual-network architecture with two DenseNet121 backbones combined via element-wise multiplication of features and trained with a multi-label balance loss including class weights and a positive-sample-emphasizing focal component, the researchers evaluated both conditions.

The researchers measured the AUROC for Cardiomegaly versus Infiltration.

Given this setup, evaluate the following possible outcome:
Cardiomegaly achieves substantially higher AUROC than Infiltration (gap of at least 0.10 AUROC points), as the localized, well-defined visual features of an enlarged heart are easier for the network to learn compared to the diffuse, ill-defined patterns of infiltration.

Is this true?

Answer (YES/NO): YES